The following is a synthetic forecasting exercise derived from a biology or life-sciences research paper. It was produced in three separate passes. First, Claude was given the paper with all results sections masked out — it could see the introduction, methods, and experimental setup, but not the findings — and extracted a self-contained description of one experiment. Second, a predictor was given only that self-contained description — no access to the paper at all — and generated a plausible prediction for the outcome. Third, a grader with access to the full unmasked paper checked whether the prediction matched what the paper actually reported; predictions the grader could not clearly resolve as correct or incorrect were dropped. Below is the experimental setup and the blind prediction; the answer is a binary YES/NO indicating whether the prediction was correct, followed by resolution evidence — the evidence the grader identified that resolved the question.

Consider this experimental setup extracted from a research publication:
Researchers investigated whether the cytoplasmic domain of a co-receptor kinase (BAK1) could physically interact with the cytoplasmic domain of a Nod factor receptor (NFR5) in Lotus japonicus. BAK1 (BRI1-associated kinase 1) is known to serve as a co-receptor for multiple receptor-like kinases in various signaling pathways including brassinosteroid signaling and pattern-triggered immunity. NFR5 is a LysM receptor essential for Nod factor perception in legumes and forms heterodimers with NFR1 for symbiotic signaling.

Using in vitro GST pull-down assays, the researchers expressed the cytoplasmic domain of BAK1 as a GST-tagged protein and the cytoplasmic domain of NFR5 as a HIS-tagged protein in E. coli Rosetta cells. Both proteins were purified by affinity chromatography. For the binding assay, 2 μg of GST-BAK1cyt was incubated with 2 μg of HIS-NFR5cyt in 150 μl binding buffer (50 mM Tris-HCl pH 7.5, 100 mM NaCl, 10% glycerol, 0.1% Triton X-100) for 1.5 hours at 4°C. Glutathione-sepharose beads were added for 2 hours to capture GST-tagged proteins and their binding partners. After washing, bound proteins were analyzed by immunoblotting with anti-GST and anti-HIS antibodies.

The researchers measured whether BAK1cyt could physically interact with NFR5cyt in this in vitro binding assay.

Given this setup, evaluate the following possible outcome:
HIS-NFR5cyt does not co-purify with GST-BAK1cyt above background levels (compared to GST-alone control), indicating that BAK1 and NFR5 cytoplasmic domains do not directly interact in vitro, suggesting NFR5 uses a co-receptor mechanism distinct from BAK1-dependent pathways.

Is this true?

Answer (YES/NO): NO